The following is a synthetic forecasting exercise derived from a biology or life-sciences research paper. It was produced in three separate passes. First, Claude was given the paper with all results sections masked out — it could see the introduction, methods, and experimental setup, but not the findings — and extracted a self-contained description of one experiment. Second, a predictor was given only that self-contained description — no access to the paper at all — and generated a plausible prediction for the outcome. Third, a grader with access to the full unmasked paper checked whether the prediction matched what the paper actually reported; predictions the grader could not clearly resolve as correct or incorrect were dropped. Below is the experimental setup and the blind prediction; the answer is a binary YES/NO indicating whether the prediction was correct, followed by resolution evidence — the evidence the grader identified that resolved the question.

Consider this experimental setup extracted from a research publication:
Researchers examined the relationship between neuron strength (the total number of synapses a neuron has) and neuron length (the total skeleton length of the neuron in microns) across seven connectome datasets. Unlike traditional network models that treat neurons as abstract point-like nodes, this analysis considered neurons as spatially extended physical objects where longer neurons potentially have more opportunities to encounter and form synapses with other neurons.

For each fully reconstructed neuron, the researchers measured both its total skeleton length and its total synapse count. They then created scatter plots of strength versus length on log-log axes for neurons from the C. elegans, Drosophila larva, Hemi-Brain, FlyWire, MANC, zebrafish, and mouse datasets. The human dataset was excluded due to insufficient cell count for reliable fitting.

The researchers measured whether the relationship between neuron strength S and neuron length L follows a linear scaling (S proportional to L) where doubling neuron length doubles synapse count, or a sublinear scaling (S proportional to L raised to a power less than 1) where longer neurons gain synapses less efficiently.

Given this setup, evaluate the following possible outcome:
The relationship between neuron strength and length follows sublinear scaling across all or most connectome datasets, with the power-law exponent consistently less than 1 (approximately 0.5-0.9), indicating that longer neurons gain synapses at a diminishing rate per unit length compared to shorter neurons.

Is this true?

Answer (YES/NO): NO